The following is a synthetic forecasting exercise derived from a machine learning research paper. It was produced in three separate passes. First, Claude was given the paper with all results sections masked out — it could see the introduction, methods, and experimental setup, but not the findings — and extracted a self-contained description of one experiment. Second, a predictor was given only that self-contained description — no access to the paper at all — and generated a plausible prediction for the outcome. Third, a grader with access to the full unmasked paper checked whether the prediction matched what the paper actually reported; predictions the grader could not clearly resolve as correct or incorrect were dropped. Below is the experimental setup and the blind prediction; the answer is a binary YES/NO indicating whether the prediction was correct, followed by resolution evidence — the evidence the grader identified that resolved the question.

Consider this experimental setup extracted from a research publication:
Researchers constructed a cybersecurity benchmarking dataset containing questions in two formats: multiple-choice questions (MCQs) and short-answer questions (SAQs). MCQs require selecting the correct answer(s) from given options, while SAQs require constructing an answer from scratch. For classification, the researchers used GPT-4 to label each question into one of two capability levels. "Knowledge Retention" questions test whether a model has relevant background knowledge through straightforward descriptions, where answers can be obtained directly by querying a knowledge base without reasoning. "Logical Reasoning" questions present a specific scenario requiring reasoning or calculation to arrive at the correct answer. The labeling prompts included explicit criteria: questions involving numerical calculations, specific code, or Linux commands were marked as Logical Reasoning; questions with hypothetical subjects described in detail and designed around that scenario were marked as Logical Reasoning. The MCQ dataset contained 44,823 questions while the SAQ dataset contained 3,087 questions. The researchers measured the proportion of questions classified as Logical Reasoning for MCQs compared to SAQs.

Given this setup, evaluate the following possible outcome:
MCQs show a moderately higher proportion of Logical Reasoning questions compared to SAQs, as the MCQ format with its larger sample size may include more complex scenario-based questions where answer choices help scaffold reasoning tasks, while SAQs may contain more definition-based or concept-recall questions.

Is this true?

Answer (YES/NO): NO